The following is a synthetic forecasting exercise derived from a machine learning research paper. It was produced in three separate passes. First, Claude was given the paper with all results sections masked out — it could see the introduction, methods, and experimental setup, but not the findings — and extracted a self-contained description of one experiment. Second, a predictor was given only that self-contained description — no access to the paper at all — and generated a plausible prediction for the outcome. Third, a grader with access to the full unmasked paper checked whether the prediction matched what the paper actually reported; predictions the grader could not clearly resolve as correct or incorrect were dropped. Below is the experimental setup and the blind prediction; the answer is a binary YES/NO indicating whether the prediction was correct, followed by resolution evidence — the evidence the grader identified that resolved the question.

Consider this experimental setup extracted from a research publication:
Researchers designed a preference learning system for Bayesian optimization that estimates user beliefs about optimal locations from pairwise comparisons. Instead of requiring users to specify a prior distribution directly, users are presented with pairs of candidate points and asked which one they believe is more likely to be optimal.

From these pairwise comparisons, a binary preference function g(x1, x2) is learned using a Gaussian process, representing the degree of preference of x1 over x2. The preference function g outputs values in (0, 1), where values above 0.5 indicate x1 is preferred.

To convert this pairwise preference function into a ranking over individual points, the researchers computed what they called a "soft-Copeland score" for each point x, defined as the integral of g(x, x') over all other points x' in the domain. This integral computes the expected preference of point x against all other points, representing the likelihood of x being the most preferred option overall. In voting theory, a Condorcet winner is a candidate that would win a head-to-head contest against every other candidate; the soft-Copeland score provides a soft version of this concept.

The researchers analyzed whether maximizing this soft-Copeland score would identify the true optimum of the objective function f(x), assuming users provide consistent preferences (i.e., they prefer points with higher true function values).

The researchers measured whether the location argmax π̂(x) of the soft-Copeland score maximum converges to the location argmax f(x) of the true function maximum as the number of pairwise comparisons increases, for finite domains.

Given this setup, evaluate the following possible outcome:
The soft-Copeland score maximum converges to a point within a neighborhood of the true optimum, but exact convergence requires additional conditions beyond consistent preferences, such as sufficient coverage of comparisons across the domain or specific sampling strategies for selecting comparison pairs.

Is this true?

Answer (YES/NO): NO